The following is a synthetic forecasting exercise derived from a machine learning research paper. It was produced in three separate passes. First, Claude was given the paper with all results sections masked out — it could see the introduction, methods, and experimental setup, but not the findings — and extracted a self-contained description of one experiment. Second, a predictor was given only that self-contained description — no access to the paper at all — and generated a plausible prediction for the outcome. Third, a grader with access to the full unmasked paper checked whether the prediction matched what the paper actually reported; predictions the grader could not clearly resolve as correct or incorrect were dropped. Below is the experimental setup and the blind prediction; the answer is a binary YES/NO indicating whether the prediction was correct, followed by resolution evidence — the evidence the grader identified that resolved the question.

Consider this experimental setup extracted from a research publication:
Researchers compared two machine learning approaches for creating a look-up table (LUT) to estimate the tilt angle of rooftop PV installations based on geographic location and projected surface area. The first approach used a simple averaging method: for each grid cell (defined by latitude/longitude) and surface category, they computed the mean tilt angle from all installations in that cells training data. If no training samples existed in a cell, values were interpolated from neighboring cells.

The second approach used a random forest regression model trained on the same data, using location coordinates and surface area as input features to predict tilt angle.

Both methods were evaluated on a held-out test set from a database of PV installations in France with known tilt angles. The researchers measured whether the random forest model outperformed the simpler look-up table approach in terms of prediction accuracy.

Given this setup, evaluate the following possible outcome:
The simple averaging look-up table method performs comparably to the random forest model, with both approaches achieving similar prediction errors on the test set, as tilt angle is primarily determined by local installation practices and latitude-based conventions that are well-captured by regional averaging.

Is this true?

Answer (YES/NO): YES